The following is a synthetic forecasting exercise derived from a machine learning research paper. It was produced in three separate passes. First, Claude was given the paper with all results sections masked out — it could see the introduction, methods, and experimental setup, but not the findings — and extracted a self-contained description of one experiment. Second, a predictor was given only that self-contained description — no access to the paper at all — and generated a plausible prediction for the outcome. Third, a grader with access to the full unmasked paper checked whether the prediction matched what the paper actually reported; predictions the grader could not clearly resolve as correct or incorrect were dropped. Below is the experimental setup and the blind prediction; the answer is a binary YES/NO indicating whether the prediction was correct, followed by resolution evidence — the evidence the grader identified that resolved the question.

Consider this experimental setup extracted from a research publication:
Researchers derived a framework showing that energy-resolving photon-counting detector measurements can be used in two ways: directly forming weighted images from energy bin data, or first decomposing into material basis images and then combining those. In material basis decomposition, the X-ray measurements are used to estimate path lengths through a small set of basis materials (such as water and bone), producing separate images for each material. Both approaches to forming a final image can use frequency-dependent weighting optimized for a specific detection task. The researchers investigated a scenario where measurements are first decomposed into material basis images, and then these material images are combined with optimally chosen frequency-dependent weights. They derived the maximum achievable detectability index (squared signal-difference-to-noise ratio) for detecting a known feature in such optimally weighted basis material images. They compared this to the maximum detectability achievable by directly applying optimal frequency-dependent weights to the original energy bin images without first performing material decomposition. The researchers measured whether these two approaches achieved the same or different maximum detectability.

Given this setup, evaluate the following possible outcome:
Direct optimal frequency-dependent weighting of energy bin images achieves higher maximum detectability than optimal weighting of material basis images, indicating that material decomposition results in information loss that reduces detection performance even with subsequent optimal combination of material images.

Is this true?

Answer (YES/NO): NO